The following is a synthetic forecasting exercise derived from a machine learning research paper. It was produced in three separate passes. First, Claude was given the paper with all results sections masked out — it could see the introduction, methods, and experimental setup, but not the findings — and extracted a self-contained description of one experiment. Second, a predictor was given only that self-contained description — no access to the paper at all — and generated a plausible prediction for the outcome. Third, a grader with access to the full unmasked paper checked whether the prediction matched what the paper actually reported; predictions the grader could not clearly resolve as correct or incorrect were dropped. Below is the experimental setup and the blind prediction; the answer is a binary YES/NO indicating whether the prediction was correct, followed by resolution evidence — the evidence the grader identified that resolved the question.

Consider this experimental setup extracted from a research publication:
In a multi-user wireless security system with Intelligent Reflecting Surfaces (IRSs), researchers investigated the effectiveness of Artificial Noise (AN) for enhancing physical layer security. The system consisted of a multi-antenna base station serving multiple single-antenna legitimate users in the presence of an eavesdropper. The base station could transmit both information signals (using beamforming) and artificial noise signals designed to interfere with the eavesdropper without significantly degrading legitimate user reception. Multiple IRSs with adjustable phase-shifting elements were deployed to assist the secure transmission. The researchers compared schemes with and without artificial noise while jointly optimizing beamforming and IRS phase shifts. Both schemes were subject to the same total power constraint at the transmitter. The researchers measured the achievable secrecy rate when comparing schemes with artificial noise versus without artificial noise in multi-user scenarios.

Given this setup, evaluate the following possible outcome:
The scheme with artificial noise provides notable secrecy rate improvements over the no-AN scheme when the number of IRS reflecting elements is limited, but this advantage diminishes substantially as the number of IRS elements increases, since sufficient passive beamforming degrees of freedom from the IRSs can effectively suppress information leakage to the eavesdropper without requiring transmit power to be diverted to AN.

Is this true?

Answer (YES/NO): NO